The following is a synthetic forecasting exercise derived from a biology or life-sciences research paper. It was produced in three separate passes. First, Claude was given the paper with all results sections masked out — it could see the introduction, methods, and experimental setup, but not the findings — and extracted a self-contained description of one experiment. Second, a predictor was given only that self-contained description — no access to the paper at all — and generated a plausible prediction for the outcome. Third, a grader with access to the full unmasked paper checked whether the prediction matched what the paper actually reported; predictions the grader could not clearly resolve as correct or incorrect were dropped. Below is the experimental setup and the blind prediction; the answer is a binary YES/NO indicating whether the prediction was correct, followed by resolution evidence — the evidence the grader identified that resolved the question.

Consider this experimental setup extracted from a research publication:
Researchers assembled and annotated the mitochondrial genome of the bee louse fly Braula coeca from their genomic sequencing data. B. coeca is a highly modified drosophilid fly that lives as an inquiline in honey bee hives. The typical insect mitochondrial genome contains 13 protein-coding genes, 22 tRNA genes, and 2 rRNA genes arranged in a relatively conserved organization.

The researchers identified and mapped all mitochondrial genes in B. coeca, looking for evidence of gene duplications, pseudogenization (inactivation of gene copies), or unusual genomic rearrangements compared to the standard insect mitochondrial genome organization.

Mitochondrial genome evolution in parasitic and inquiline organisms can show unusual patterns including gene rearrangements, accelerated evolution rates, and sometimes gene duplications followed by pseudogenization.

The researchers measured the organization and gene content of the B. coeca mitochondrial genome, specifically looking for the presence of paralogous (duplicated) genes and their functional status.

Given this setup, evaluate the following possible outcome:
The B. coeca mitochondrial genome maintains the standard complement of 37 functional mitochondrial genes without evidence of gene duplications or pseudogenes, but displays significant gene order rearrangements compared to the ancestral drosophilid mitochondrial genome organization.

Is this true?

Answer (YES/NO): NO